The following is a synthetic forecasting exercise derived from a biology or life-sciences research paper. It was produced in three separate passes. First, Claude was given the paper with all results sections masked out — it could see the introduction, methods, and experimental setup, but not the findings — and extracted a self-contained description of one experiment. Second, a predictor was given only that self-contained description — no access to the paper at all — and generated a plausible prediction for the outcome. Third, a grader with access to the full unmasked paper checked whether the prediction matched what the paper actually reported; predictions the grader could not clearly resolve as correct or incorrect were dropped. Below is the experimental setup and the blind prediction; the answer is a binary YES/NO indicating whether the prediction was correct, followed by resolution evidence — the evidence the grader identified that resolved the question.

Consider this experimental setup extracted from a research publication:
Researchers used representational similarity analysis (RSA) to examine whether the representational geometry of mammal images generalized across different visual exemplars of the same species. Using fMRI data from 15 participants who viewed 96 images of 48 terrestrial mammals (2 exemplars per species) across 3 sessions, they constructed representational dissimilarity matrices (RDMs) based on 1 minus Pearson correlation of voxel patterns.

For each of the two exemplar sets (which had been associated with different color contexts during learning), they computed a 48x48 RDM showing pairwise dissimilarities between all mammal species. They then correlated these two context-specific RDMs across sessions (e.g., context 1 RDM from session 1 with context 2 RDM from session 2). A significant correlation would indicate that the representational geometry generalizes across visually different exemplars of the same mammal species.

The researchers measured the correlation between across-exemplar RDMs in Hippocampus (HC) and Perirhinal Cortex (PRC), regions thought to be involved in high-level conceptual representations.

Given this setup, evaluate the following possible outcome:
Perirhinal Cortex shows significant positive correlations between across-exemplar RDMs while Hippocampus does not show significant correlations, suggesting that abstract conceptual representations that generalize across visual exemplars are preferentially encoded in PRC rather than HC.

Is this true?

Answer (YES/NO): NO